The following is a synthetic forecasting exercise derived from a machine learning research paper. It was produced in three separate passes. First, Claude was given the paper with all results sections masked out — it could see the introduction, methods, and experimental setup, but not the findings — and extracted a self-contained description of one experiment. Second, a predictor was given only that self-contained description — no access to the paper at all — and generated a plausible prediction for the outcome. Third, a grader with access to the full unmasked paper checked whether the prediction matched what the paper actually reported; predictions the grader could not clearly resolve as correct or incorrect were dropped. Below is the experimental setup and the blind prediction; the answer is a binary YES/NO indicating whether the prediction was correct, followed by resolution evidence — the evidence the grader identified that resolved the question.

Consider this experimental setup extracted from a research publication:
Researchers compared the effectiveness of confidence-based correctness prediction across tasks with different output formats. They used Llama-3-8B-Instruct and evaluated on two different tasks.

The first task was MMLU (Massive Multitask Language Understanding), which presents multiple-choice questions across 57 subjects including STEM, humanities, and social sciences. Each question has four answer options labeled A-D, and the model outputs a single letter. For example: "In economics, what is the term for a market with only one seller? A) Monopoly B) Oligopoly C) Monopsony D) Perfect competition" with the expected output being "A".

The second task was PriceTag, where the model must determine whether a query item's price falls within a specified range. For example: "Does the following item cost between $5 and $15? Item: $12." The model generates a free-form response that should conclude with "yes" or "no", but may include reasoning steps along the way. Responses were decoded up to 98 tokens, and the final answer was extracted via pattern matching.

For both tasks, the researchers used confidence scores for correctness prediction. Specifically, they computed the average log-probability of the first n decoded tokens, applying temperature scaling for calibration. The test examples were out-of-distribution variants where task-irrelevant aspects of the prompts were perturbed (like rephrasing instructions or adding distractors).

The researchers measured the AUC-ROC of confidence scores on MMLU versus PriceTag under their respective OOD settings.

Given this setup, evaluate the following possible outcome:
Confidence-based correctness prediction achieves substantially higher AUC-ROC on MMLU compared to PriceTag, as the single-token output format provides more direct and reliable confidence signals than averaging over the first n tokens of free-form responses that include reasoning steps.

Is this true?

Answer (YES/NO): YES